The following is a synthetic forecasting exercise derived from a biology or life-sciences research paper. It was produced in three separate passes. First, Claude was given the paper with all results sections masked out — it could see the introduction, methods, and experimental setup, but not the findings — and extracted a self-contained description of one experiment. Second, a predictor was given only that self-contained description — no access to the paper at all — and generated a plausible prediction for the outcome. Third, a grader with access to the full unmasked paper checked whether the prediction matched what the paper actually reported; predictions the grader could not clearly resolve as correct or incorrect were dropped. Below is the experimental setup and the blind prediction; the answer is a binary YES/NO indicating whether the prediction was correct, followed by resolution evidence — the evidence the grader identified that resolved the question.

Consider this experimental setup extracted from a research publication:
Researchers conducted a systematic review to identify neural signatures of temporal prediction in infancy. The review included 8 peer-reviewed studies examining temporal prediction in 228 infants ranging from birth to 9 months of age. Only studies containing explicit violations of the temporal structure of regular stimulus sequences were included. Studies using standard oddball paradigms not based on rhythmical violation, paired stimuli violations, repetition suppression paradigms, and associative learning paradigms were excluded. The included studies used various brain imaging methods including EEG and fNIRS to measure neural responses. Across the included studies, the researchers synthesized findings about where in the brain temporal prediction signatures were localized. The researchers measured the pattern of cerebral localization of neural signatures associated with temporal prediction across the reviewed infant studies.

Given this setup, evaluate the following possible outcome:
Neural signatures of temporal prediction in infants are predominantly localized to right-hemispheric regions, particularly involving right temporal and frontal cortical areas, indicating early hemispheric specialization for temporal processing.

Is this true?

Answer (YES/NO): NO